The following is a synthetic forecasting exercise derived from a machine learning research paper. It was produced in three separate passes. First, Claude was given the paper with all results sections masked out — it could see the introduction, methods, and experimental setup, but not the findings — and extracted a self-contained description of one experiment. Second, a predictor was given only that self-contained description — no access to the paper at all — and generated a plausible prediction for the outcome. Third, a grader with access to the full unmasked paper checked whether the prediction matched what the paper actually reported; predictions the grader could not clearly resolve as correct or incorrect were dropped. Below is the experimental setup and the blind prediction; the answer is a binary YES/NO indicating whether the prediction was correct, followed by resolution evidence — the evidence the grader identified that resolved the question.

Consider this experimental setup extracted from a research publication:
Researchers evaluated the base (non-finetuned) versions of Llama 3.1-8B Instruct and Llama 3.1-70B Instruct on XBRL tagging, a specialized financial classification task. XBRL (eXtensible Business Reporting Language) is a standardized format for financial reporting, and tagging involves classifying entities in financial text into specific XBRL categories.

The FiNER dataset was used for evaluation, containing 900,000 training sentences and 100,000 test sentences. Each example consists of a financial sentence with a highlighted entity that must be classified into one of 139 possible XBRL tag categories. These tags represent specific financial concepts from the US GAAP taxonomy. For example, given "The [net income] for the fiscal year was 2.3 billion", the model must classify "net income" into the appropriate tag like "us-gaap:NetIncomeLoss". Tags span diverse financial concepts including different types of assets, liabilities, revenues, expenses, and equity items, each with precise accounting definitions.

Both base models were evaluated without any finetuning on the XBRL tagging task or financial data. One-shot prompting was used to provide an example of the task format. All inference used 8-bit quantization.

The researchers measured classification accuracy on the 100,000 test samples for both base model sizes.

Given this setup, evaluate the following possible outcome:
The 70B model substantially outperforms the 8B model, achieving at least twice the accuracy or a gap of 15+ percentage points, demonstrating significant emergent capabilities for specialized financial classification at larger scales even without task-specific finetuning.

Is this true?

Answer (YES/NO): NO